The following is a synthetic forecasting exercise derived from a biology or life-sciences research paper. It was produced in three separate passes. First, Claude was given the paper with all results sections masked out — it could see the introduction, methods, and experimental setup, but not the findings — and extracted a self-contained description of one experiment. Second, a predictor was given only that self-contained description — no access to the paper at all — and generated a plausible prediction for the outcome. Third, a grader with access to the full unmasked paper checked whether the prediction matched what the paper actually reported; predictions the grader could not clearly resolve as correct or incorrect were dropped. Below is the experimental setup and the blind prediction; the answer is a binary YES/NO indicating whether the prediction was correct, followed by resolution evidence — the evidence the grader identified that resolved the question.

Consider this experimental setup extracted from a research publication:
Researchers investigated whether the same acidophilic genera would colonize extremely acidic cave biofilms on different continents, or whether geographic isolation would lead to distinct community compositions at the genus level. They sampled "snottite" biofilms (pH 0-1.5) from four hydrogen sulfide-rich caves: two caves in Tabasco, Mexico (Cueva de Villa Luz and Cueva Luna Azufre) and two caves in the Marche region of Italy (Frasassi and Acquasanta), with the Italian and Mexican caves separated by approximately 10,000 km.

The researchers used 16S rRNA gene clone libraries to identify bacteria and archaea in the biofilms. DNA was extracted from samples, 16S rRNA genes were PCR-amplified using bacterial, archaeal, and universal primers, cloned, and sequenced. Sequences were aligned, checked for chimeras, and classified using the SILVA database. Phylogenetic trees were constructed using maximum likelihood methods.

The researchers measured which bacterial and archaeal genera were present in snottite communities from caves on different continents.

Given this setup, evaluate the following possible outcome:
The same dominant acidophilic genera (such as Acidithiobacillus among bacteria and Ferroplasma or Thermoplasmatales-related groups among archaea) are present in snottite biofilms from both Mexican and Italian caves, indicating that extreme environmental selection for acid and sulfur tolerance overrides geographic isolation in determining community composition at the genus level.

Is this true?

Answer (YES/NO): YES